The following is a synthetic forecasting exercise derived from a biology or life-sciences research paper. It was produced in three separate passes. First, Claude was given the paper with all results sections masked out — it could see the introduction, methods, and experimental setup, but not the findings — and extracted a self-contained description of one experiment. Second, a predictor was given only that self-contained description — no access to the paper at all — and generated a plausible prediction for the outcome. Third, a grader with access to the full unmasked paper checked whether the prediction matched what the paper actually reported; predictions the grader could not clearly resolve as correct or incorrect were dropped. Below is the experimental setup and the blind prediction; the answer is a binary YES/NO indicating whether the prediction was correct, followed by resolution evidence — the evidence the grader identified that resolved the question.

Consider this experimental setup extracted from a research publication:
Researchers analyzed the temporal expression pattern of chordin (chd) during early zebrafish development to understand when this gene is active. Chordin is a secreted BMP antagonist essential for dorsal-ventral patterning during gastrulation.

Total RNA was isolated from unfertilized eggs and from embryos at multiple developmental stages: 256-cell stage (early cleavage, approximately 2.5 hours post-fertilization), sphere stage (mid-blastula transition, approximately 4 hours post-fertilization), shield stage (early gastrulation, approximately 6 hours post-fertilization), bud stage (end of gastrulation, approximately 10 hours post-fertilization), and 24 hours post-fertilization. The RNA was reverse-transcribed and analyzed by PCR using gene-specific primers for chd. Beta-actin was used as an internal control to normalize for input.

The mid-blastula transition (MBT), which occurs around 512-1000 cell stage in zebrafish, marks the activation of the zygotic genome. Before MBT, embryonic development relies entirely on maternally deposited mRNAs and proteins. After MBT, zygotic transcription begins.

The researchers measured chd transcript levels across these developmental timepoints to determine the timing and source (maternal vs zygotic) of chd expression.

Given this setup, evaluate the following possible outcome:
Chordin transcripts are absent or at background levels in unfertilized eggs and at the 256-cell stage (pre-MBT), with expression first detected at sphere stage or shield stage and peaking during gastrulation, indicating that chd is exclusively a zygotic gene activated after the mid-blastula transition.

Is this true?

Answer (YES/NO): NO